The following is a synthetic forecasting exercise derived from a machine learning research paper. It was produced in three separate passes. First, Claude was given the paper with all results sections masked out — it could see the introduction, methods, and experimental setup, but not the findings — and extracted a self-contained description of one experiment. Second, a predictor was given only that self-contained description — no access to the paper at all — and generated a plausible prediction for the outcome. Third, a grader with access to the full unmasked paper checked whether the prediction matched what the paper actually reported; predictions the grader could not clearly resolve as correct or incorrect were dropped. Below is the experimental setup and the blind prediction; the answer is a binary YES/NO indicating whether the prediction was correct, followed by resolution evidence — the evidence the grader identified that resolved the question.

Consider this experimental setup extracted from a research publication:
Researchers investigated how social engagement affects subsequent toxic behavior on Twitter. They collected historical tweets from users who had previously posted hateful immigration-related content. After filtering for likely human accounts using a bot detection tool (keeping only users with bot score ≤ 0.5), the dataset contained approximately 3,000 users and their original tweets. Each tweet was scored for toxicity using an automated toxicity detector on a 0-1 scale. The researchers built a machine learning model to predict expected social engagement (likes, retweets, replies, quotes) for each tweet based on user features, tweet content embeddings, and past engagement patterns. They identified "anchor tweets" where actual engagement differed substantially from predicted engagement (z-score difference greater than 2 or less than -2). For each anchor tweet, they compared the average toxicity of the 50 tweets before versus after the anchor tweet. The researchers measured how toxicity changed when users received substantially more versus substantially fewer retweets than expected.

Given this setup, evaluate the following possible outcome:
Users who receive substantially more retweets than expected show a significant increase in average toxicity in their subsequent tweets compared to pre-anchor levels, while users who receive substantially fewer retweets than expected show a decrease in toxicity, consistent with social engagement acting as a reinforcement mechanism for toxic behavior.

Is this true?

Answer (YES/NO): YES